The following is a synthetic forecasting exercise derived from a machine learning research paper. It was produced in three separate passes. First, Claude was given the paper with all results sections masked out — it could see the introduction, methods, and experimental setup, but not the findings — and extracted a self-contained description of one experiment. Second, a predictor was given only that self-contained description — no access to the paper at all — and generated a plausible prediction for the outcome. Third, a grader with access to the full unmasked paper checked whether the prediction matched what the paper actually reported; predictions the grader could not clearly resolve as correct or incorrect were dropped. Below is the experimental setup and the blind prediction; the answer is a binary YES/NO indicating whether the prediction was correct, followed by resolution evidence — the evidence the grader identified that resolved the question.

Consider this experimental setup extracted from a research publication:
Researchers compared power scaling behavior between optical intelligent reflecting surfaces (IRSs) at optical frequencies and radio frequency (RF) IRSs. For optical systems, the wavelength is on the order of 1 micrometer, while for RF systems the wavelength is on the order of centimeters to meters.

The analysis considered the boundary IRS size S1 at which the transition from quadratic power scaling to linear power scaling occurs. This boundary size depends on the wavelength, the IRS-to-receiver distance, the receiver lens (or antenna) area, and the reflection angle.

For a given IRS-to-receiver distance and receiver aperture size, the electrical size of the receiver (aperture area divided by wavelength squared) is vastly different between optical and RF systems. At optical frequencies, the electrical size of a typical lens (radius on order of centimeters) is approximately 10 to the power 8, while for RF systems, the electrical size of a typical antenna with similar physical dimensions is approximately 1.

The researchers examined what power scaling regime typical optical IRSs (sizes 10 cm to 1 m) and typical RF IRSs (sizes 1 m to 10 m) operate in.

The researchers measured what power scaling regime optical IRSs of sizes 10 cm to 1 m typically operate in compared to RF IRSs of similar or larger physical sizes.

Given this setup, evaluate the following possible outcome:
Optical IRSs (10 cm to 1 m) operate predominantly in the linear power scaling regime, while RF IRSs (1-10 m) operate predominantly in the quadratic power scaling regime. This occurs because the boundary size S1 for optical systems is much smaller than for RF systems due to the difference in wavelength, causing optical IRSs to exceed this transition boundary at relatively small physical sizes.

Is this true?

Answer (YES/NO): NO